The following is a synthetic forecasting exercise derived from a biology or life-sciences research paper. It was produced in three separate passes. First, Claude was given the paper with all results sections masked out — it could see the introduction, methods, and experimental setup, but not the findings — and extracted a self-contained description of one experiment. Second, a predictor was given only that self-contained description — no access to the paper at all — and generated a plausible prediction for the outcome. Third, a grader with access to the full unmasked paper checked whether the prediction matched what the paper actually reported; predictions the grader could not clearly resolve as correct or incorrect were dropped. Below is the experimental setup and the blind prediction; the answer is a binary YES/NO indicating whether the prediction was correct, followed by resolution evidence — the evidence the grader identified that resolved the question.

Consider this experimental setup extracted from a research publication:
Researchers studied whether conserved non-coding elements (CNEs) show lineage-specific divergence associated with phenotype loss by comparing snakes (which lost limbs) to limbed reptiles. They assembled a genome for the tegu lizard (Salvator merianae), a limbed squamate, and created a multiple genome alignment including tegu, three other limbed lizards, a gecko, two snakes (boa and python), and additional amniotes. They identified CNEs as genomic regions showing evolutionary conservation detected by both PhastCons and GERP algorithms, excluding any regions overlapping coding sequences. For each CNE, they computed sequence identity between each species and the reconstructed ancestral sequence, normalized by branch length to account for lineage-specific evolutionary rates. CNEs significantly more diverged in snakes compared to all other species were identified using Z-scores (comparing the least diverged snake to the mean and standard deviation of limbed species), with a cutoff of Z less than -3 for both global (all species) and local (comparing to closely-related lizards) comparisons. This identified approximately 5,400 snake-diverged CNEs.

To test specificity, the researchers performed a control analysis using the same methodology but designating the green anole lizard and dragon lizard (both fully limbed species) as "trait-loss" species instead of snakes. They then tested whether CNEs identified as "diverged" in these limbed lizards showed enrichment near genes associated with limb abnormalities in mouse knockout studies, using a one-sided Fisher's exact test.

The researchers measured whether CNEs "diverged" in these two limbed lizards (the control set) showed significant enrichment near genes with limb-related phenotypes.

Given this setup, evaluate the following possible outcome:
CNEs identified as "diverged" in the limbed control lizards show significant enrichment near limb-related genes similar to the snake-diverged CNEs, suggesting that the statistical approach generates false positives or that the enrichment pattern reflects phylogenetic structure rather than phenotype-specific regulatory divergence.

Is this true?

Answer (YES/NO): NO